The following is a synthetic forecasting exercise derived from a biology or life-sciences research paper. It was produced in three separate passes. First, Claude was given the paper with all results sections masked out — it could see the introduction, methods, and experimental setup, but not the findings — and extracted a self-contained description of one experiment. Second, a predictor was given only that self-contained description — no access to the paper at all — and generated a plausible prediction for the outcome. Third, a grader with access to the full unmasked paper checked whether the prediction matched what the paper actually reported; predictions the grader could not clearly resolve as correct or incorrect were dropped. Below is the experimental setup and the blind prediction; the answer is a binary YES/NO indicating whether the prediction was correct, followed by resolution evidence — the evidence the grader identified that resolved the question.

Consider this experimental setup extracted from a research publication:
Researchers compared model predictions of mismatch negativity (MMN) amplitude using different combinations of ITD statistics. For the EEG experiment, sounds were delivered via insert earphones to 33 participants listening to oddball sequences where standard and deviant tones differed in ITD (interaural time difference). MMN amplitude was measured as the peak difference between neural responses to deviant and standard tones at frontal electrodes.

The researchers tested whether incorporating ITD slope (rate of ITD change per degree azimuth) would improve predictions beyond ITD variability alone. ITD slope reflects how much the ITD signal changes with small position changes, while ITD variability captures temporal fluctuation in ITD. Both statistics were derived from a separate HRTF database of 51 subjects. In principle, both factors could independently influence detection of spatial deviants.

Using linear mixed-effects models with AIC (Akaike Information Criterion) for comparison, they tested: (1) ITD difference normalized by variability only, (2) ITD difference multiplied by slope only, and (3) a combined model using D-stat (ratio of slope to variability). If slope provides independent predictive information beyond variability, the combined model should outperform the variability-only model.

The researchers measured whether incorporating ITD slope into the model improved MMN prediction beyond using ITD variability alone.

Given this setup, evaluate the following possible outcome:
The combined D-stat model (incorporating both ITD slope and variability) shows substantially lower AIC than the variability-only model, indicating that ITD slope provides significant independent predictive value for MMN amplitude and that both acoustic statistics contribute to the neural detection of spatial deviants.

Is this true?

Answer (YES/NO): YES